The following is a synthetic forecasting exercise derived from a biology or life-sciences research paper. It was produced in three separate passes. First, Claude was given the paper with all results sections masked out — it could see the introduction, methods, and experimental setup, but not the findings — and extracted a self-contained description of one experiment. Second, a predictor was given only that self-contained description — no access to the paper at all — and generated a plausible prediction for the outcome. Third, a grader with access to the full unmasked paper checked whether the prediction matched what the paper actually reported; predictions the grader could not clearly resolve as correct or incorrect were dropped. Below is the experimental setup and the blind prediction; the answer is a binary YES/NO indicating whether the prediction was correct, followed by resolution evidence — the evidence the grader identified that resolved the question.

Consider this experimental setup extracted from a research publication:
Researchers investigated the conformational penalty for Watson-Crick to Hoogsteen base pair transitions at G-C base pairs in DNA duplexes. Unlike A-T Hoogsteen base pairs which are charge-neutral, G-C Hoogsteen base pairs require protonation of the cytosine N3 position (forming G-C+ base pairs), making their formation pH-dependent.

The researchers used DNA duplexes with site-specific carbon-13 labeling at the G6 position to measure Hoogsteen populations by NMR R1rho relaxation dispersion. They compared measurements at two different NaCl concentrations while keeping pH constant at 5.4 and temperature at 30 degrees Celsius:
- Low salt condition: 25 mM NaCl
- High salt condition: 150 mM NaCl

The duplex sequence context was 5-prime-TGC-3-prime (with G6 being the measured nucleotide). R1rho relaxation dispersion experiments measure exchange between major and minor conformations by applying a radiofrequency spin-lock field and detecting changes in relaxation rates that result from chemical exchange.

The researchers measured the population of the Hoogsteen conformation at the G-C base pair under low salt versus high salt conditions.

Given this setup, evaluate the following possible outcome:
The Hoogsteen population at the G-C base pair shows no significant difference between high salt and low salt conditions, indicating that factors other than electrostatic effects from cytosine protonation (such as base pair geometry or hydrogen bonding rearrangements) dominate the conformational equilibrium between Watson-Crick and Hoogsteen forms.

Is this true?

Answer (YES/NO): NO